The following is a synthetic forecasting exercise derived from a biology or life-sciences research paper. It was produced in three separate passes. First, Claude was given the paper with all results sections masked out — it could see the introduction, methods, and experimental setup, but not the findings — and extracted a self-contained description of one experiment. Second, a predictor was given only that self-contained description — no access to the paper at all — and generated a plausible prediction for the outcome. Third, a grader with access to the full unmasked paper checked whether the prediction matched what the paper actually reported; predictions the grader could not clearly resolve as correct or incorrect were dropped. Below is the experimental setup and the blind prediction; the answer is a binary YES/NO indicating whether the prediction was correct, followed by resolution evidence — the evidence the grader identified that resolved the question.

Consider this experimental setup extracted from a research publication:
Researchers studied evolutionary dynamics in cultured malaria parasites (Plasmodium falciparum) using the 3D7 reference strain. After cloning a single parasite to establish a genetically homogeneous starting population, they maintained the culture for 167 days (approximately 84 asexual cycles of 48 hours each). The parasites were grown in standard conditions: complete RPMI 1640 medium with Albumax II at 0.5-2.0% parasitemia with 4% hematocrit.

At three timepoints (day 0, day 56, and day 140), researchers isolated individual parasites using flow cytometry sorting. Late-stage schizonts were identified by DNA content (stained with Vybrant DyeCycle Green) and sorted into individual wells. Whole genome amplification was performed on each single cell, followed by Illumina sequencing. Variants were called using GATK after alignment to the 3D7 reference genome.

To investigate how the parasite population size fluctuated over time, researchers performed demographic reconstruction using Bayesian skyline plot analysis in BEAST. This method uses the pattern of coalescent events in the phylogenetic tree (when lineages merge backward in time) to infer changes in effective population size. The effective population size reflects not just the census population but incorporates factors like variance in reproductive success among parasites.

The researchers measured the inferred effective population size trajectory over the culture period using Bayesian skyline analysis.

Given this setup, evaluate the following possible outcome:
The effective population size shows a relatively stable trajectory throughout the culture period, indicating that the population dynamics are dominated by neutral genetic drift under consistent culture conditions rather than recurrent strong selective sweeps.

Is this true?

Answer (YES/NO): NO